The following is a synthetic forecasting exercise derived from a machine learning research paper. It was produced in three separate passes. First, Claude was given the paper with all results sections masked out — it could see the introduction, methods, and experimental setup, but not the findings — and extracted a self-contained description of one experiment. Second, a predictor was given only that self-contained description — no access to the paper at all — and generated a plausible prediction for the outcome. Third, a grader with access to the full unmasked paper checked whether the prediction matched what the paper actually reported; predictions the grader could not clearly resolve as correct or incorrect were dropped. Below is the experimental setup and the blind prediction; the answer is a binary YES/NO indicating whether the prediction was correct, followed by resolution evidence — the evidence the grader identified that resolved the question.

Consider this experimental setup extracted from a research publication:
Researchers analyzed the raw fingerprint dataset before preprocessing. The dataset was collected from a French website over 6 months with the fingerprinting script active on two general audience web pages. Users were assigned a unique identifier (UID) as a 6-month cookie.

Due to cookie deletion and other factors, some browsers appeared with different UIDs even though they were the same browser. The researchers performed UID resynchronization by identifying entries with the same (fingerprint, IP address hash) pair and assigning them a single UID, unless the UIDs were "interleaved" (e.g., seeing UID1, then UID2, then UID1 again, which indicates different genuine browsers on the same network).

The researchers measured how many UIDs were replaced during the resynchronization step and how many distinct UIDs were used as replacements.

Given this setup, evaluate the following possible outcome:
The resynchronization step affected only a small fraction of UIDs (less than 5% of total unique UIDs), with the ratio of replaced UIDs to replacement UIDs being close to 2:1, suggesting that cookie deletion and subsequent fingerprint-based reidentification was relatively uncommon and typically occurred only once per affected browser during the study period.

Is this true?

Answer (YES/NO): NO